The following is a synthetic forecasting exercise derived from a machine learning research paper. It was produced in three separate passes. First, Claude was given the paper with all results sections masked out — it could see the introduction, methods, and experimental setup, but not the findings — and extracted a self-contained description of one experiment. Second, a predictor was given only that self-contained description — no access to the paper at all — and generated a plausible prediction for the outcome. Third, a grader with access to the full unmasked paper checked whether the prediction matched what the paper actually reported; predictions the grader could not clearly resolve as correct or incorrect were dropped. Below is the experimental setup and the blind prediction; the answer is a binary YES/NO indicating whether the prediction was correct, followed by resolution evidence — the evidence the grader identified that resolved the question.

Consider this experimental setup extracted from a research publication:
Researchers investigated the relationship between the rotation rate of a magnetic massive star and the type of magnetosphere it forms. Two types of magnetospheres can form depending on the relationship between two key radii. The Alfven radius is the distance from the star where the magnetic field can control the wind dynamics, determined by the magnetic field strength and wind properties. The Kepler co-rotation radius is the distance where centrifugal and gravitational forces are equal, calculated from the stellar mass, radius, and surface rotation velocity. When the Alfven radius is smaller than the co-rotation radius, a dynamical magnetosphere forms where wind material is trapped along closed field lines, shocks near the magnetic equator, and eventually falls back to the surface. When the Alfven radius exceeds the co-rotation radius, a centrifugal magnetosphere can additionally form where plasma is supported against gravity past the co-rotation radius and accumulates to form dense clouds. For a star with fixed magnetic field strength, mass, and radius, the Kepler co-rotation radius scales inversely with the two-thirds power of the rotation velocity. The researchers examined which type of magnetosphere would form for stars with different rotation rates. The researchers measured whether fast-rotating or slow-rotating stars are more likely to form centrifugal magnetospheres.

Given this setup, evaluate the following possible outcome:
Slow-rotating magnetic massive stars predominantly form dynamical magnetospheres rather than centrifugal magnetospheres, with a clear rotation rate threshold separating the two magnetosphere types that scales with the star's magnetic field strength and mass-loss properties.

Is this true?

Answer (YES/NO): NO